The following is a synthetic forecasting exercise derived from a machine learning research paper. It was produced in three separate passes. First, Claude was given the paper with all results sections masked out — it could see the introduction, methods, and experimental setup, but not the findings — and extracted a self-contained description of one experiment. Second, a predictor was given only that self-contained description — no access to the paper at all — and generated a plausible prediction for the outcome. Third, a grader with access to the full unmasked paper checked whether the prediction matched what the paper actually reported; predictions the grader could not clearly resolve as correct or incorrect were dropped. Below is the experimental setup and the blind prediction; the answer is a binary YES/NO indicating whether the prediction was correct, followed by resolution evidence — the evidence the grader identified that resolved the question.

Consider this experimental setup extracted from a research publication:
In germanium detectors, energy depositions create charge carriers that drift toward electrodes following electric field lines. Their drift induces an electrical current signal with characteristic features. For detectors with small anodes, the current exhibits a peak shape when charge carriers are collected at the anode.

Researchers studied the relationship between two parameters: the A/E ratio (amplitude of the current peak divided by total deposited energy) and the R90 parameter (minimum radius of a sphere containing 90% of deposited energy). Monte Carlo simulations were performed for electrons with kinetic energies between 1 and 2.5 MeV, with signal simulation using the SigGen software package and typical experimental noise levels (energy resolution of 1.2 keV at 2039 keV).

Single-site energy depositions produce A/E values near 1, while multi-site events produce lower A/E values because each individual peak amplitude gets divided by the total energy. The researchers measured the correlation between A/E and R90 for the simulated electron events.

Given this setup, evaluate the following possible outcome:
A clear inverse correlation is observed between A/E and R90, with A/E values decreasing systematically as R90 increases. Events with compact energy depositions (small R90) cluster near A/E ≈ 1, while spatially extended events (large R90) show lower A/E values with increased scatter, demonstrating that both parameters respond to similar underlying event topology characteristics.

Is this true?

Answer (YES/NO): YES